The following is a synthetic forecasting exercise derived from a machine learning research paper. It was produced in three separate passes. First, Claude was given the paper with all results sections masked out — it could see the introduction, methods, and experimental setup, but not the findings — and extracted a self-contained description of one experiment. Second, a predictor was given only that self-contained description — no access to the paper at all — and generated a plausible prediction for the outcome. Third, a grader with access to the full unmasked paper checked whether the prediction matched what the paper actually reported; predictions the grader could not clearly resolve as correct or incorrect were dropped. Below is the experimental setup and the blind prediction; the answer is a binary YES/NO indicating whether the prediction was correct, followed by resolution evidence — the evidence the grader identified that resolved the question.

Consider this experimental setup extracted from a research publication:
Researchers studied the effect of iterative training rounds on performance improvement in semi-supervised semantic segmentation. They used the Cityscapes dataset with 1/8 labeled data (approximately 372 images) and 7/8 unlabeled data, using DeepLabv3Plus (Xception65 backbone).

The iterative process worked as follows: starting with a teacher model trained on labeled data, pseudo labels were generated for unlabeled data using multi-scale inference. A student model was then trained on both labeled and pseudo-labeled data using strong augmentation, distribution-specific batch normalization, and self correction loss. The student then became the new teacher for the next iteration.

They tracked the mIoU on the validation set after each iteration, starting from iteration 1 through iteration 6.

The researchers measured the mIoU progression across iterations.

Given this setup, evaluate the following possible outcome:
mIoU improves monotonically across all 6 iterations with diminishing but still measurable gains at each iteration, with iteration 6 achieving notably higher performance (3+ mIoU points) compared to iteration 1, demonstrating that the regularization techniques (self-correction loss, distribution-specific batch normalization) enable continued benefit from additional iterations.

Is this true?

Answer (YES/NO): NO